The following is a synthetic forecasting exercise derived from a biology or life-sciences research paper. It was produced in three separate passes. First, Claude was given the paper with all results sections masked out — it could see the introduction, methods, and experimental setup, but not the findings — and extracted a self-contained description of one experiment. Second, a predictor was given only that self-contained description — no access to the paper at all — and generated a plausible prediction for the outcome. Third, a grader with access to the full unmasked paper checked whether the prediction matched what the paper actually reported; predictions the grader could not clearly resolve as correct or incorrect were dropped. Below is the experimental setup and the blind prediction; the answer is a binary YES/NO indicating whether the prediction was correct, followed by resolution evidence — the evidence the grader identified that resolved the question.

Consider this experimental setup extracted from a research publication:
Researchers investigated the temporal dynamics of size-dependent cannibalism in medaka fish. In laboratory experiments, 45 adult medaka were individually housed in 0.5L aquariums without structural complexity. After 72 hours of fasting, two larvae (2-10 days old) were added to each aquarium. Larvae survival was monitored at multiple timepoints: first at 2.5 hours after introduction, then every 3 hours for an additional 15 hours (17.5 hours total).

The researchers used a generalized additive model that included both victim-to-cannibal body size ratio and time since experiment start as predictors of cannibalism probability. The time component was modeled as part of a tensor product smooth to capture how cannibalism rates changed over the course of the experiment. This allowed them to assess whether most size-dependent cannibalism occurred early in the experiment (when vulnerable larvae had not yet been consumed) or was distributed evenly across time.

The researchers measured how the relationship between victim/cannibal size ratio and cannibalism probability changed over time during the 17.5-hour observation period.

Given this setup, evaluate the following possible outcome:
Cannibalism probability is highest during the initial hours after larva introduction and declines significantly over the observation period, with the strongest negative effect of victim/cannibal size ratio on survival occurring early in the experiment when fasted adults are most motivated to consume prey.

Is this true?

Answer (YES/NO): NO